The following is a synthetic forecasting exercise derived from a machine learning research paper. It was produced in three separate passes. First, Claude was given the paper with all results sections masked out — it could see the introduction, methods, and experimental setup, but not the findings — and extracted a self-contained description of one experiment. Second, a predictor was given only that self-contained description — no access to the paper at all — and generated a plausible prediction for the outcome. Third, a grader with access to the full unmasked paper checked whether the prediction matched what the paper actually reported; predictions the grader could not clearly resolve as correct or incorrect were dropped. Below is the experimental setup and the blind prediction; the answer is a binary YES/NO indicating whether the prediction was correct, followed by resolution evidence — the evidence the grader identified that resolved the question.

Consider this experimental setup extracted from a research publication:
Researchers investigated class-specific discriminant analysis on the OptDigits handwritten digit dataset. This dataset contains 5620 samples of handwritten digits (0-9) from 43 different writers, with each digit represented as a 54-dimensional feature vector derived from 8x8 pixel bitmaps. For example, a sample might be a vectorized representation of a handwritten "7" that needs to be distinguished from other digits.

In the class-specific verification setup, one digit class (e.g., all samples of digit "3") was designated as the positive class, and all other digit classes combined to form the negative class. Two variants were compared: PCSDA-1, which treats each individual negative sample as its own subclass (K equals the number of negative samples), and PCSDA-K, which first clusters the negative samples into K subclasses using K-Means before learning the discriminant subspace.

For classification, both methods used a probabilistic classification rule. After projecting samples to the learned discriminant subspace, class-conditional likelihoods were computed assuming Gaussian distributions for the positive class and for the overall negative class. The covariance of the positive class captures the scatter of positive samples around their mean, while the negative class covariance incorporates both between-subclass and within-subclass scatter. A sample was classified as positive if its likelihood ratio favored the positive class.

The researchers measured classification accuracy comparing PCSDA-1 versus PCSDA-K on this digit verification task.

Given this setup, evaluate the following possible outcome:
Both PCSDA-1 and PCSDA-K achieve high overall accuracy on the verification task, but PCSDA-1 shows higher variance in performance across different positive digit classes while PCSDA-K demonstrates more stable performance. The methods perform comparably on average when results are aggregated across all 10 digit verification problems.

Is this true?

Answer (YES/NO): NO